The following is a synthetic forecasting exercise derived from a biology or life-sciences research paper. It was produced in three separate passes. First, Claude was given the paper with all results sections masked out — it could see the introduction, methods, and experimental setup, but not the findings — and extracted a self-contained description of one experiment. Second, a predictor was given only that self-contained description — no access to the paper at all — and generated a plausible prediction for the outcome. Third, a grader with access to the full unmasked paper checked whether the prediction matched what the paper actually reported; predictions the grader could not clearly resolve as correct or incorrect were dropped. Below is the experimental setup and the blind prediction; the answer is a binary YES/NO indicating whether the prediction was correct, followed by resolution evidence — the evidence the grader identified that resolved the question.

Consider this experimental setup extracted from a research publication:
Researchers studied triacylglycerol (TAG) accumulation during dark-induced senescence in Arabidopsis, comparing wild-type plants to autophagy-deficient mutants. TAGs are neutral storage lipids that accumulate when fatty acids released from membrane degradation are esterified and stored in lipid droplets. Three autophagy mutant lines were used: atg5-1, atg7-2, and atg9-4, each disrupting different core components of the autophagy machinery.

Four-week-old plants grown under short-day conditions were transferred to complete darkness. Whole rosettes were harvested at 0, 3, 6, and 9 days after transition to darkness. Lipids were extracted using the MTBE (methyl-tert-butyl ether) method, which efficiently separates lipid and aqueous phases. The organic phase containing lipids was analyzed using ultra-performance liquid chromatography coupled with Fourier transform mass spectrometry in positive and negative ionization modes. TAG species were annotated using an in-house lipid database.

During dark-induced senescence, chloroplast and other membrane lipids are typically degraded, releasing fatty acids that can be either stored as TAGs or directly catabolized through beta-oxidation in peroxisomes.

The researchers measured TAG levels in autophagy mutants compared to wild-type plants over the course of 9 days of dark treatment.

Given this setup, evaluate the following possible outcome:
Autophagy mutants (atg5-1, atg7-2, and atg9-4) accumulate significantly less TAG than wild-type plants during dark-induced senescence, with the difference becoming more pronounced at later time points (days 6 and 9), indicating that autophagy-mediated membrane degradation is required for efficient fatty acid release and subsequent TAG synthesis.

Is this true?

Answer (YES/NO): NO